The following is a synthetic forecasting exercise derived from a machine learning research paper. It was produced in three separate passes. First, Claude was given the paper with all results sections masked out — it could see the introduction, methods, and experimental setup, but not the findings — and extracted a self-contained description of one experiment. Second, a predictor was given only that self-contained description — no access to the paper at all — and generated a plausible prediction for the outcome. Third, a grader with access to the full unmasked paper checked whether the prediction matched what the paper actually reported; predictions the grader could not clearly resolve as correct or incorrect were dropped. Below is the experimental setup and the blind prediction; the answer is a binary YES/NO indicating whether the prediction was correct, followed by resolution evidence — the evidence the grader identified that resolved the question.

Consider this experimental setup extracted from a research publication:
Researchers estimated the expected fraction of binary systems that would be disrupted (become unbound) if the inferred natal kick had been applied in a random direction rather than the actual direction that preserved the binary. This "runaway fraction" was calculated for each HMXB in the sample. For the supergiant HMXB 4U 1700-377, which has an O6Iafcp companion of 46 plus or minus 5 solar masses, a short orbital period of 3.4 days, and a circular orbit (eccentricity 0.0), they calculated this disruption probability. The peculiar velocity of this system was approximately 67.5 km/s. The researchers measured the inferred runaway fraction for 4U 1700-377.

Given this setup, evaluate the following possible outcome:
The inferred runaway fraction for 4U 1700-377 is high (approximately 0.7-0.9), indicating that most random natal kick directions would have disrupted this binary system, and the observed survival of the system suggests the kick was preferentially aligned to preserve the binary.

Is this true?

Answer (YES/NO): NO